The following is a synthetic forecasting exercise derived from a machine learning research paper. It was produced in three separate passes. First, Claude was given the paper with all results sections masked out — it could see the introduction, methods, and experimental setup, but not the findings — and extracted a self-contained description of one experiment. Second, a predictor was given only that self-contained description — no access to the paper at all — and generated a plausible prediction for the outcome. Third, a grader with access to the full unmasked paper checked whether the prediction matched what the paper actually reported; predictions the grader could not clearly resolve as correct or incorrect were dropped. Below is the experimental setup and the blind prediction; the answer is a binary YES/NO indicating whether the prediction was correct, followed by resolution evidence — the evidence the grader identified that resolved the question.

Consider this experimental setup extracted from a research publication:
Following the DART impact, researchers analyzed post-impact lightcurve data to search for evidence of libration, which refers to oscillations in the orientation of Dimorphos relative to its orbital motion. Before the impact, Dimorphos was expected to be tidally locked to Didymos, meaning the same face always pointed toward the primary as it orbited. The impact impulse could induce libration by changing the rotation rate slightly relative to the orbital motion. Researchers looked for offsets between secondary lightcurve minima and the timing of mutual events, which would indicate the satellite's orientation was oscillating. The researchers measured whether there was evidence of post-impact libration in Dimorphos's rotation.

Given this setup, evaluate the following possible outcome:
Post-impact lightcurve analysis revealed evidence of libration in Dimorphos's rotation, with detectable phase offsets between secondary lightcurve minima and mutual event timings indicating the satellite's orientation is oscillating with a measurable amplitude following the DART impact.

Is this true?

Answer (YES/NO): YES